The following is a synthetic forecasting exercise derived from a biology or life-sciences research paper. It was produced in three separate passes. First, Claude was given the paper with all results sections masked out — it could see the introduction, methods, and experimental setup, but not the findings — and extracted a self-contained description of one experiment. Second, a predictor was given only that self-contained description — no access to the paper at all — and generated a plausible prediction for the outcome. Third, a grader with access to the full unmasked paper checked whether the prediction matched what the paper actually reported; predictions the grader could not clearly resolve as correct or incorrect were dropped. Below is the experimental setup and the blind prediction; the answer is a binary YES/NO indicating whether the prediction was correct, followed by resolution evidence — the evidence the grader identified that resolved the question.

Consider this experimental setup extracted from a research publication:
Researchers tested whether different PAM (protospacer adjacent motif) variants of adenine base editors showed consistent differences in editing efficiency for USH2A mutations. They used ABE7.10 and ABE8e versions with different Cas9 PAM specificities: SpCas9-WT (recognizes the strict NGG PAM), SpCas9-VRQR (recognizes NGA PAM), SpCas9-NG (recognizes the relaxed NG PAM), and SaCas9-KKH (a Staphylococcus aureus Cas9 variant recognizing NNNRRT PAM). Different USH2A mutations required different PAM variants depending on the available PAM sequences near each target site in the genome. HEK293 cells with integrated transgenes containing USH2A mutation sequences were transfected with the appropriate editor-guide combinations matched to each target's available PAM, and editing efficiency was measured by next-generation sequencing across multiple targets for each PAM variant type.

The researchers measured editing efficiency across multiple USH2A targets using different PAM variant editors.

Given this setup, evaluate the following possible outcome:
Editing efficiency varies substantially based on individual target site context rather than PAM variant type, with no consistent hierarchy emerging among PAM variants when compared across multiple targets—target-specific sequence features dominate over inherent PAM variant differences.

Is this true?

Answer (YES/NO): NO